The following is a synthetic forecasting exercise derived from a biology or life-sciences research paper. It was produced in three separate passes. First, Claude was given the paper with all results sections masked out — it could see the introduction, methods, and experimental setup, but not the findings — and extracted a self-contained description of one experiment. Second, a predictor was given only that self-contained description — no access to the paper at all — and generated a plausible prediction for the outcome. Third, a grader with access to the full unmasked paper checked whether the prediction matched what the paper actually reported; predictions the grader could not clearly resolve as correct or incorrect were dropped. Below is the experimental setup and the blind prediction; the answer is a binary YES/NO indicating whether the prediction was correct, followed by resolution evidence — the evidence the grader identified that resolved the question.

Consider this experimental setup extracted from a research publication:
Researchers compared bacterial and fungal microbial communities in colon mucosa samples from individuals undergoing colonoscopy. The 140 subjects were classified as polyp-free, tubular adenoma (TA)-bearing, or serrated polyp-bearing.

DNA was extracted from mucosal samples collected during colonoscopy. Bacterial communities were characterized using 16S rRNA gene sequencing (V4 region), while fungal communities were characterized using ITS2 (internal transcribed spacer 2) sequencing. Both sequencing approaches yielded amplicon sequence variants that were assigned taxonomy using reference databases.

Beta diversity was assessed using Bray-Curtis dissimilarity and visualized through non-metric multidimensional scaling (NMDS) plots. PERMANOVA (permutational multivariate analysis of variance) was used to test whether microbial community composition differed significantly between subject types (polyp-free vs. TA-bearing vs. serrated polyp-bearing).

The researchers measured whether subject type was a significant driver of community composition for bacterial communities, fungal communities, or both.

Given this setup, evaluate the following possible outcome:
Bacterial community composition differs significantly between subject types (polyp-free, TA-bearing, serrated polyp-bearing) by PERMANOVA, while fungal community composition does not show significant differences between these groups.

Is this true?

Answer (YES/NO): YES